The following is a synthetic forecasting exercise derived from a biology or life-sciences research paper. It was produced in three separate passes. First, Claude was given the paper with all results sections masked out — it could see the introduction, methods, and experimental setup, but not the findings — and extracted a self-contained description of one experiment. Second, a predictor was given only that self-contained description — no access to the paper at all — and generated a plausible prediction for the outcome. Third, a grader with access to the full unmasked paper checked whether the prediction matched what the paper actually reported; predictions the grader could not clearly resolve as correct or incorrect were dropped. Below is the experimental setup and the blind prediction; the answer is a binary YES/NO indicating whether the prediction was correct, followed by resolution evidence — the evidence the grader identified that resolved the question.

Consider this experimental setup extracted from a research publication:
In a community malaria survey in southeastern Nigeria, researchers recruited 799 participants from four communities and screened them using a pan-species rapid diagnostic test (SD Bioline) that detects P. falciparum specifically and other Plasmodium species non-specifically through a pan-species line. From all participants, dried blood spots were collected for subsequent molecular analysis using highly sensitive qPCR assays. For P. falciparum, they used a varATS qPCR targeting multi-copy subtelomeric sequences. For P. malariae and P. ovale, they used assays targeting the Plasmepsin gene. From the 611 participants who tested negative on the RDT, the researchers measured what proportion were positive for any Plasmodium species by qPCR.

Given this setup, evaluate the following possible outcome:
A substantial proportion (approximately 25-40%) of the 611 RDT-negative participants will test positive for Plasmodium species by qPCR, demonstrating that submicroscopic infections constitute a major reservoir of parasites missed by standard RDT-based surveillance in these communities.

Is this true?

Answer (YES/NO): NO